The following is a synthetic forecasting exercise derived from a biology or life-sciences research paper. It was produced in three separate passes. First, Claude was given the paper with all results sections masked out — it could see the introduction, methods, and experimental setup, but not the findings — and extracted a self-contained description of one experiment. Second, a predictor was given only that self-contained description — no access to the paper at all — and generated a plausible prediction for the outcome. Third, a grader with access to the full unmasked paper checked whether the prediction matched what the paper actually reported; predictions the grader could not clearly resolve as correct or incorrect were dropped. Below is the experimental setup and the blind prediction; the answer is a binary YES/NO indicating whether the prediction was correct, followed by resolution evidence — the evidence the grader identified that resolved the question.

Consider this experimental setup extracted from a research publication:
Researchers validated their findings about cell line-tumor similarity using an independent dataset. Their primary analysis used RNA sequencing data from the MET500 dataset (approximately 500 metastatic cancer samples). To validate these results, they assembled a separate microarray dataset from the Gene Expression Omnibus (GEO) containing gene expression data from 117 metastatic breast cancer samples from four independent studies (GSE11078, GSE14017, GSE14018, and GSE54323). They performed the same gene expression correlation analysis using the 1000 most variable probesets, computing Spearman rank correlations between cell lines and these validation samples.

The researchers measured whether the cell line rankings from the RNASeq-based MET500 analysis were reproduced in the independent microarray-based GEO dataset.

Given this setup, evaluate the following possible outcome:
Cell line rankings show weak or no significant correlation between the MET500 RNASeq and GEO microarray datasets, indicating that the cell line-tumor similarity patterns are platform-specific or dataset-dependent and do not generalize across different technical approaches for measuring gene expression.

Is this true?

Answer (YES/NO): NO